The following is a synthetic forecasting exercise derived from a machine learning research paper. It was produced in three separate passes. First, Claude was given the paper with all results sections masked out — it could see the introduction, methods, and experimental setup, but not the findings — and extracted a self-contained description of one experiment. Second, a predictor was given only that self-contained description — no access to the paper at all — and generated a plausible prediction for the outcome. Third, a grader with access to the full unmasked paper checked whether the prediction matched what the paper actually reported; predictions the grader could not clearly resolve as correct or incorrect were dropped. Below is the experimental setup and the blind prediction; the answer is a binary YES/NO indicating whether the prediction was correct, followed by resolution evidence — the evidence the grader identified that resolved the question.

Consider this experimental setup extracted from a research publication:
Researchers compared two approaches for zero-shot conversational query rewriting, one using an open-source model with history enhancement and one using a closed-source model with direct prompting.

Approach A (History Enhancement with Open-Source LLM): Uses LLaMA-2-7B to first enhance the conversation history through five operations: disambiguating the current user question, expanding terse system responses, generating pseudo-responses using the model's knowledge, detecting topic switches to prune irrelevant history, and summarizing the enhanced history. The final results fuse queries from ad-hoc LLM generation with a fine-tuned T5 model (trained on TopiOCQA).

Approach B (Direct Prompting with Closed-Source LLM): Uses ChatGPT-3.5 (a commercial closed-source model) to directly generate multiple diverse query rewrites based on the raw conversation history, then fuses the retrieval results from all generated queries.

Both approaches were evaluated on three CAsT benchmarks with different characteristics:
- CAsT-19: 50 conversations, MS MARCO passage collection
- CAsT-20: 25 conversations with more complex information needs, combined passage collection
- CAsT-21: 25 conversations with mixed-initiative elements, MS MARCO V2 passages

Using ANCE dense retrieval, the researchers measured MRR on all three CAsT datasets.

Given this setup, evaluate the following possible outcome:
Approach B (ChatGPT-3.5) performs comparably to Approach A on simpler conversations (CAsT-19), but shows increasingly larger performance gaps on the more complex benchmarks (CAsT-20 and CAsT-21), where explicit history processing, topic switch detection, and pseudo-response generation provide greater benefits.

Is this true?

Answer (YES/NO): NO